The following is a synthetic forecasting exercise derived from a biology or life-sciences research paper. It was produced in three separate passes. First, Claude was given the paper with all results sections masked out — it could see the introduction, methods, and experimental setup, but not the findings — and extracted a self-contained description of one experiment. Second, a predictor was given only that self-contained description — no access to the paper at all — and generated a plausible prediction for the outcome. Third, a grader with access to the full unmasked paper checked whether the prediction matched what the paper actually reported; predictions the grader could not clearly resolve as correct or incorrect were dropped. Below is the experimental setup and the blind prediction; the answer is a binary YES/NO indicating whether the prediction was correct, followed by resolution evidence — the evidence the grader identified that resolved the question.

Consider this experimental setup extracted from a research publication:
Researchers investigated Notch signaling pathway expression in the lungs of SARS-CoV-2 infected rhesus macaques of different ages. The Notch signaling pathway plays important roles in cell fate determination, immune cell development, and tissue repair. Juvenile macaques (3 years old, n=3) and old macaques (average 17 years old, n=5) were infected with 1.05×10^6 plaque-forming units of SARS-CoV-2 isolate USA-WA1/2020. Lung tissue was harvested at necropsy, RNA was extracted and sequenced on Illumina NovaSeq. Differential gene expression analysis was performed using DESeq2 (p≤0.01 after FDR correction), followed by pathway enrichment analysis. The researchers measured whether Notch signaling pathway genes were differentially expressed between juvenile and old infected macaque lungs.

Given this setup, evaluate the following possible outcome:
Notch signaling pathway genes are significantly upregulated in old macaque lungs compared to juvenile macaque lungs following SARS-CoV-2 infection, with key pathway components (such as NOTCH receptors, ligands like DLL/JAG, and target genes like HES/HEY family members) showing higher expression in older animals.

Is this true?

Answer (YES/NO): NO